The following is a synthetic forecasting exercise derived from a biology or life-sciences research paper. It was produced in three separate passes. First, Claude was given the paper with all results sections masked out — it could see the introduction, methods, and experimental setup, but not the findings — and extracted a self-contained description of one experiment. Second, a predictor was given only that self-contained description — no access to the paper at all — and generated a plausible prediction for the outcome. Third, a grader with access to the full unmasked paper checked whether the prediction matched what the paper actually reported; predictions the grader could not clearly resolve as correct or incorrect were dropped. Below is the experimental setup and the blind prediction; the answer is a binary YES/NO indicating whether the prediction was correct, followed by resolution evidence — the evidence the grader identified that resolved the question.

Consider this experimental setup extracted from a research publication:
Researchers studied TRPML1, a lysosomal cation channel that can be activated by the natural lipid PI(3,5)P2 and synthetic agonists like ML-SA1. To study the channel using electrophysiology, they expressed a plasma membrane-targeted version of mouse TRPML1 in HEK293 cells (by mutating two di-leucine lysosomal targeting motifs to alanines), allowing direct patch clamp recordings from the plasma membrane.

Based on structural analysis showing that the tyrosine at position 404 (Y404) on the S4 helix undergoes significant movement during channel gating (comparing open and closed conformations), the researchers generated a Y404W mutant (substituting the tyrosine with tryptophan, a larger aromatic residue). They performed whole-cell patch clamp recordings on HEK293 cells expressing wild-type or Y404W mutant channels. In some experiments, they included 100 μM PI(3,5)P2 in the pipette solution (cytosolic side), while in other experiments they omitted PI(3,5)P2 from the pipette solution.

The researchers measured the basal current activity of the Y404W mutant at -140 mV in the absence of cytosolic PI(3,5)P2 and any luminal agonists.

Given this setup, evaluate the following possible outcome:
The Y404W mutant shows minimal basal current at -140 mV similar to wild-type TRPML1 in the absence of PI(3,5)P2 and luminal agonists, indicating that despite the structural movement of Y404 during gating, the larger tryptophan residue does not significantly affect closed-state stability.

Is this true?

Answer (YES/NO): NO